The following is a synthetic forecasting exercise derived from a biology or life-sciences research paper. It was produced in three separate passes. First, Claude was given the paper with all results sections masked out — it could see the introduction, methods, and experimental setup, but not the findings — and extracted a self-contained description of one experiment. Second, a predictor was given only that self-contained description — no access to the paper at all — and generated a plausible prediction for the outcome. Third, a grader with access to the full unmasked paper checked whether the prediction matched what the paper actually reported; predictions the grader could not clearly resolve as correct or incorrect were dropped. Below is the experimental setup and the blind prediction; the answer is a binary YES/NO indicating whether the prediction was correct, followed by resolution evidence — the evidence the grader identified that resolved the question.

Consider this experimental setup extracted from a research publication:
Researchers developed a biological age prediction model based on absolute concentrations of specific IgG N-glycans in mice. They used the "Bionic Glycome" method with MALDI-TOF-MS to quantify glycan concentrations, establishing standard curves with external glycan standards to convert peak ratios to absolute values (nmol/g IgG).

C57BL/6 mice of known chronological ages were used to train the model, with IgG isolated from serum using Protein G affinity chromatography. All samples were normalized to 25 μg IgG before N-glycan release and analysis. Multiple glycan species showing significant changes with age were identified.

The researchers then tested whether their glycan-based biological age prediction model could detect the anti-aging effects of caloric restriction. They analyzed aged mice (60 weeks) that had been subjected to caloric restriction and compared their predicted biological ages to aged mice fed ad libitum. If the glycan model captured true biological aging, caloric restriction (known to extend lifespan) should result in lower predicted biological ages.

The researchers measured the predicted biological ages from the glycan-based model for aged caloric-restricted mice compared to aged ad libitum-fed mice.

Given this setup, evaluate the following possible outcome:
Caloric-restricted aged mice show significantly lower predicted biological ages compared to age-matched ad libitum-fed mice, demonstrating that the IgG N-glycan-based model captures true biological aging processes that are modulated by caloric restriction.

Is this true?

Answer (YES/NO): YES